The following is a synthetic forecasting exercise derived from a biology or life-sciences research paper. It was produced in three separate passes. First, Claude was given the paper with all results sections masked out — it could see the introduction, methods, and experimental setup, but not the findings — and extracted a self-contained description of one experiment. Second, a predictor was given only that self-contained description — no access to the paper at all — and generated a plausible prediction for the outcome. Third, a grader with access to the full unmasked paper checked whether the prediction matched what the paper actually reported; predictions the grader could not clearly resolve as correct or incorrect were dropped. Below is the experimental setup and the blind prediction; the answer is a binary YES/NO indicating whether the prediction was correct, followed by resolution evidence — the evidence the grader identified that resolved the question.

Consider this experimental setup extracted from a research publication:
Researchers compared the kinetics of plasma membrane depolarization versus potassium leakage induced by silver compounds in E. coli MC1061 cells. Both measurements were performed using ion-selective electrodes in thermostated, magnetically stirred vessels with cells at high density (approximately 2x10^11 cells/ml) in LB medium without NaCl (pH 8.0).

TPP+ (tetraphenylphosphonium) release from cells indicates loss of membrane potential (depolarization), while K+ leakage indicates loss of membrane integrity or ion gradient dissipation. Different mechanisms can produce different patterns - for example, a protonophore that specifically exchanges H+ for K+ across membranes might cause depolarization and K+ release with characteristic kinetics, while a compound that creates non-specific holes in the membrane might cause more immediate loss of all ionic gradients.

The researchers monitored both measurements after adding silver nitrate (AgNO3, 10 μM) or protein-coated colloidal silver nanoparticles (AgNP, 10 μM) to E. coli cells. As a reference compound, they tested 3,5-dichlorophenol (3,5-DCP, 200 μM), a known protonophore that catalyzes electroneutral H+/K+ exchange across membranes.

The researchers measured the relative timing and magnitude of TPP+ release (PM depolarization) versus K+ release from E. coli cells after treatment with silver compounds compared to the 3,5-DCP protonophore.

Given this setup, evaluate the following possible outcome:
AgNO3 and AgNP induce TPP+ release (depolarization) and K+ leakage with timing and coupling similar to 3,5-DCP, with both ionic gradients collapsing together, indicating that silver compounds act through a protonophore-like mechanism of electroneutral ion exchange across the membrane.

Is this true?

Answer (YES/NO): NO